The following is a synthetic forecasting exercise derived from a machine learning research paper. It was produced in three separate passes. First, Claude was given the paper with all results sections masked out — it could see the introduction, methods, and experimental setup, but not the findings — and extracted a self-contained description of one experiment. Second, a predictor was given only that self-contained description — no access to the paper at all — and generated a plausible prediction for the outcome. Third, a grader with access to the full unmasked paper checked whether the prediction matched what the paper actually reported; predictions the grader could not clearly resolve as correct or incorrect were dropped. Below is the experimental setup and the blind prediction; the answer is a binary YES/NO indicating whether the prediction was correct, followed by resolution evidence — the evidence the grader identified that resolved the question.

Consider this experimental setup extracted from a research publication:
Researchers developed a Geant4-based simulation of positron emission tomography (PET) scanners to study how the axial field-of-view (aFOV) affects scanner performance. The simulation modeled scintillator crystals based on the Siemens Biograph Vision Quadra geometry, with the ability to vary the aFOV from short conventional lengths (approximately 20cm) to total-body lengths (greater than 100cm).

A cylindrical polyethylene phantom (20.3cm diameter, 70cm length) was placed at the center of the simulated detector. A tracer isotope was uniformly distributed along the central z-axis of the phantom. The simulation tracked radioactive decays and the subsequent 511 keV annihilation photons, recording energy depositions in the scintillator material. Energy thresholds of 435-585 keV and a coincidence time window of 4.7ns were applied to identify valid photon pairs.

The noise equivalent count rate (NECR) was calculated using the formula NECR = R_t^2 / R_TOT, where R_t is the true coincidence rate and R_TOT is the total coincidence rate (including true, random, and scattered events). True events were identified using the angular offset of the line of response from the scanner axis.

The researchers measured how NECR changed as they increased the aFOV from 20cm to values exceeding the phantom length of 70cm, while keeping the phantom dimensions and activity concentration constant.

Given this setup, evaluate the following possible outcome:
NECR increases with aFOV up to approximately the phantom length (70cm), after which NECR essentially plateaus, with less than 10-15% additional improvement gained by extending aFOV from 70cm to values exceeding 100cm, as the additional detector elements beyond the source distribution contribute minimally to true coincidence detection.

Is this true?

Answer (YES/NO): NO